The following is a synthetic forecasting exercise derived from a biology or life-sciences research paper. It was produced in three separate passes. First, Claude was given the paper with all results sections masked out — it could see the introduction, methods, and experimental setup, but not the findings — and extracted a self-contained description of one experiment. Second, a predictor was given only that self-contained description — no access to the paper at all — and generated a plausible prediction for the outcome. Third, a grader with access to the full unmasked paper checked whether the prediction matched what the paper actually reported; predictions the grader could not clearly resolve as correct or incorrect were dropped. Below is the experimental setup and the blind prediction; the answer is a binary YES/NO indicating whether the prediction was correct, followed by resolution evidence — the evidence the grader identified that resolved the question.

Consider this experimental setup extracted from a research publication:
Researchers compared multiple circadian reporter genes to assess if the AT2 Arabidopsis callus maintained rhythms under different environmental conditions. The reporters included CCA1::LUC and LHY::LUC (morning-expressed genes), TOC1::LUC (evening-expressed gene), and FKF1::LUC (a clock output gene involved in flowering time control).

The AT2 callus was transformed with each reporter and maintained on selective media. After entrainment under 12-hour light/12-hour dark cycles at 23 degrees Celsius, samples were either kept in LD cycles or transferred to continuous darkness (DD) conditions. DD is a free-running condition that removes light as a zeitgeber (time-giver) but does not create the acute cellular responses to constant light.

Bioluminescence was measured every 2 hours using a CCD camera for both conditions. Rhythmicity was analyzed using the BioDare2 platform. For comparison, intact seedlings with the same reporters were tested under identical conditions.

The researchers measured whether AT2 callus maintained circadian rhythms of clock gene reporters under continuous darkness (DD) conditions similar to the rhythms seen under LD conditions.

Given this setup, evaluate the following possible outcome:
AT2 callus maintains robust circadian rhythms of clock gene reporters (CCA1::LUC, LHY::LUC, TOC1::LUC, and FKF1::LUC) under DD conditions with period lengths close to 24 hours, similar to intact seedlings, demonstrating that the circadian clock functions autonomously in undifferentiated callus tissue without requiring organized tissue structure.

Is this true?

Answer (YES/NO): NO